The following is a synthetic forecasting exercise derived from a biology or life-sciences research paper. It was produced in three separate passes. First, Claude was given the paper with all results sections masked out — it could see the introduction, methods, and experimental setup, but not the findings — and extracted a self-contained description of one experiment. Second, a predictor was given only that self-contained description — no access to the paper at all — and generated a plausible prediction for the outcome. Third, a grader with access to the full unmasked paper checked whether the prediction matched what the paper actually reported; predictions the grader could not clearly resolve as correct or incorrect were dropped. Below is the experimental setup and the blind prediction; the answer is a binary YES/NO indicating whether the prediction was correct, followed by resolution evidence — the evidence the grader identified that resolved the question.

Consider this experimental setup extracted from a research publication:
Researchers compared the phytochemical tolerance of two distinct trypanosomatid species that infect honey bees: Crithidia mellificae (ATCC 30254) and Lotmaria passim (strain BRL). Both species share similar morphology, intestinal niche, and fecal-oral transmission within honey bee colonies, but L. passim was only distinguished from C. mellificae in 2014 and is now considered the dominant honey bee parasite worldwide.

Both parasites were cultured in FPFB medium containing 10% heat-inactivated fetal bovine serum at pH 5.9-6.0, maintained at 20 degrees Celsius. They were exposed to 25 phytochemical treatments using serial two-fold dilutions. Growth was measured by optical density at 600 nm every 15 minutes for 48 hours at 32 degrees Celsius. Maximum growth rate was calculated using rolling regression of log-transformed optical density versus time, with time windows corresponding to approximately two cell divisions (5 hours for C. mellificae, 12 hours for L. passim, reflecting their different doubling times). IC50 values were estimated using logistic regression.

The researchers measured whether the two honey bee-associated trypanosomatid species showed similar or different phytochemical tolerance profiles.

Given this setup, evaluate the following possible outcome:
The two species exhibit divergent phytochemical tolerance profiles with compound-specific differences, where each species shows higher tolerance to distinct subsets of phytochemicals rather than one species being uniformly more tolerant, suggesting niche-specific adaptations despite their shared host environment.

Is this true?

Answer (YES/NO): NO